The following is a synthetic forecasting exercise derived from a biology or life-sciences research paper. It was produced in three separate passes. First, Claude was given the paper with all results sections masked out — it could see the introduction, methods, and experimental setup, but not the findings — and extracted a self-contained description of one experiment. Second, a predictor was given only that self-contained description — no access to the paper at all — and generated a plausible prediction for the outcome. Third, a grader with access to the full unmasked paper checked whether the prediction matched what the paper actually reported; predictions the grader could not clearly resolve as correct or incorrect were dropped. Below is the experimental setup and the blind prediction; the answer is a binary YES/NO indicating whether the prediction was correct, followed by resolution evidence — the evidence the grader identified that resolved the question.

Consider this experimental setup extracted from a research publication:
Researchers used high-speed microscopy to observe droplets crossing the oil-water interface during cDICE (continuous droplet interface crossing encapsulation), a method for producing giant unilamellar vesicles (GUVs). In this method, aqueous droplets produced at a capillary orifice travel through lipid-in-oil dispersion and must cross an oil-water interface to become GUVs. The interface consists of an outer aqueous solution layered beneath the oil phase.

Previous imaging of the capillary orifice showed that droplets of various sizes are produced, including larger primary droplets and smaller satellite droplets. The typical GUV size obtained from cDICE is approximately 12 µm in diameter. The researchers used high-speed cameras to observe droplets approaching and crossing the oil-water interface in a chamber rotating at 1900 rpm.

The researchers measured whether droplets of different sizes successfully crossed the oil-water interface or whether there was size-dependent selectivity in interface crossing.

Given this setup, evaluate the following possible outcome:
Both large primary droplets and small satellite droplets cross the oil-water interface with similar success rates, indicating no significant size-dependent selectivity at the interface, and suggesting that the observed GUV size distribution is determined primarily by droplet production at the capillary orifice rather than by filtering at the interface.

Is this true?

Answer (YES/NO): NO